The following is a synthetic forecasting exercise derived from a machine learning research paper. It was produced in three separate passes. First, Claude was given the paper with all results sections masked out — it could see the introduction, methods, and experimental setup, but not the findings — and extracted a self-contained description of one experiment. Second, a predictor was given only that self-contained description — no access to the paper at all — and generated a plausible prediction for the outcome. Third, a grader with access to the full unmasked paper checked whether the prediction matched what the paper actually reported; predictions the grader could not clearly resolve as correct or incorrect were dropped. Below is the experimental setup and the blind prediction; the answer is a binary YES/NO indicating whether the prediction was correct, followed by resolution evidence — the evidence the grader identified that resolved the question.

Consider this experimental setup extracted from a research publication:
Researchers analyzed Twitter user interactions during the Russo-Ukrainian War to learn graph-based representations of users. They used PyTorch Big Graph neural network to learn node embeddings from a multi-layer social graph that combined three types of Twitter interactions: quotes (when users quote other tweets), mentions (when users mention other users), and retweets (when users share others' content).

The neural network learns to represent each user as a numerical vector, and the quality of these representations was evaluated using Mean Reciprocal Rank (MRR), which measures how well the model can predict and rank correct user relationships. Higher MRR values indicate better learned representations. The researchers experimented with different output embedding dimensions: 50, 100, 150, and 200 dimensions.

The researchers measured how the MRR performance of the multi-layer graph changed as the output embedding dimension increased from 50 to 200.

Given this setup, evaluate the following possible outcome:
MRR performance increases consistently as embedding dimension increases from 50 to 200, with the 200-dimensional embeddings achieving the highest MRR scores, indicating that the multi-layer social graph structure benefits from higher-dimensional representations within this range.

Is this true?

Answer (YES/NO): NO